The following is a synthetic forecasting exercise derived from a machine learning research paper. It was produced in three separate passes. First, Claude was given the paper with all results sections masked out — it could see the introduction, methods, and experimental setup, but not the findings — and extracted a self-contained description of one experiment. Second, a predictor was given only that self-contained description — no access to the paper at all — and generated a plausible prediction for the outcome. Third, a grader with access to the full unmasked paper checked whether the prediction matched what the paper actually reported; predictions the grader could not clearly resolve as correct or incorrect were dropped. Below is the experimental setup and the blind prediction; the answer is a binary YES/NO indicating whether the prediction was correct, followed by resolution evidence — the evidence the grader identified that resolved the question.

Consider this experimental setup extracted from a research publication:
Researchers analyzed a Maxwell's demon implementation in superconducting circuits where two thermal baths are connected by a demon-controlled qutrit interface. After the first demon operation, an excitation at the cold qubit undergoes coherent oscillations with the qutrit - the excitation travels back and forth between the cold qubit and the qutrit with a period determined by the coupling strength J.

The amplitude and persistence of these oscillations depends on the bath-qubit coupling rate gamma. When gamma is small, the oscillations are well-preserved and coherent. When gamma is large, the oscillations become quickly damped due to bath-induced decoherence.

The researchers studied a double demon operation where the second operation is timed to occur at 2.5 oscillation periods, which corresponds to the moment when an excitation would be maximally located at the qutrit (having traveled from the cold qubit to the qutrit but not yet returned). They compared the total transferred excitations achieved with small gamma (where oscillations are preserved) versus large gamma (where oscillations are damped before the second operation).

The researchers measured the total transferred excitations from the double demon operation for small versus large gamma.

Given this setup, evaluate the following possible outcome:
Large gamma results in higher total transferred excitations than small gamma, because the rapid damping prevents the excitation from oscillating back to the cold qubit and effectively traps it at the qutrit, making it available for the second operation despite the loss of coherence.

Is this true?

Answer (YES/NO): NO